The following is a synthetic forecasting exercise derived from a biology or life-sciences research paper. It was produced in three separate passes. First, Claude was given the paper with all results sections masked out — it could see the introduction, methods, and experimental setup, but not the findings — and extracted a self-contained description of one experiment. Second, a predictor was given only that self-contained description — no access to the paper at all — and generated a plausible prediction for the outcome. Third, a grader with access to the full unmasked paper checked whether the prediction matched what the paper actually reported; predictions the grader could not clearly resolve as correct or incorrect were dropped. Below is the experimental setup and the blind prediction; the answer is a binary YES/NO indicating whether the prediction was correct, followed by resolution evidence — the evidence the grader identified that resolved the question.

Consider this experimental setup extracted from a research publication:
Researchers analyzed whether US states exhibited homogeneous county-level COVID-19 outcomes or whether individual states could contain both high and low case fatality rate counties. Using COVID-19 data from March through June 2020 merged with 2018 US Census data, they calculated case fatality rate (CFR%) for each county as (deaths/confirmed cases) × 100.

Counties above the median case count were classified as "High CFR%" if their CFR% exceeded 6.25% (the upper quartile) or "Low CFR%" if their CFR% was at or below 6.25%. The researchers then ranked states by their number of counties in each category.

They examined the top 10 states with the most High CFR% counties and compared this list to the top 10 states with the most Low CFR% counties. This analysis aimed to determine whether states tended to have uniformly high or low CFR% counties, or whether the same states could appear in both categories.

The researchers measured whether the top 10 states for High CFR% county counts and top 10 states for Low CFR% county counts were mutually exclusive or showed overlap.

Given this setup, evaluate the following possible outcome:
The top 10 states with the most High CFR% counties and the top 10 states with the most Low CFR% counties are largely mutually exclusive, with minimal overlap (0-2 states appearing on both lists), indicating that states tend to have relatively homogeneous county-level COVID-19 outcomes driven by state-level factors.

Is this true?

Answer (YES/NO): NO